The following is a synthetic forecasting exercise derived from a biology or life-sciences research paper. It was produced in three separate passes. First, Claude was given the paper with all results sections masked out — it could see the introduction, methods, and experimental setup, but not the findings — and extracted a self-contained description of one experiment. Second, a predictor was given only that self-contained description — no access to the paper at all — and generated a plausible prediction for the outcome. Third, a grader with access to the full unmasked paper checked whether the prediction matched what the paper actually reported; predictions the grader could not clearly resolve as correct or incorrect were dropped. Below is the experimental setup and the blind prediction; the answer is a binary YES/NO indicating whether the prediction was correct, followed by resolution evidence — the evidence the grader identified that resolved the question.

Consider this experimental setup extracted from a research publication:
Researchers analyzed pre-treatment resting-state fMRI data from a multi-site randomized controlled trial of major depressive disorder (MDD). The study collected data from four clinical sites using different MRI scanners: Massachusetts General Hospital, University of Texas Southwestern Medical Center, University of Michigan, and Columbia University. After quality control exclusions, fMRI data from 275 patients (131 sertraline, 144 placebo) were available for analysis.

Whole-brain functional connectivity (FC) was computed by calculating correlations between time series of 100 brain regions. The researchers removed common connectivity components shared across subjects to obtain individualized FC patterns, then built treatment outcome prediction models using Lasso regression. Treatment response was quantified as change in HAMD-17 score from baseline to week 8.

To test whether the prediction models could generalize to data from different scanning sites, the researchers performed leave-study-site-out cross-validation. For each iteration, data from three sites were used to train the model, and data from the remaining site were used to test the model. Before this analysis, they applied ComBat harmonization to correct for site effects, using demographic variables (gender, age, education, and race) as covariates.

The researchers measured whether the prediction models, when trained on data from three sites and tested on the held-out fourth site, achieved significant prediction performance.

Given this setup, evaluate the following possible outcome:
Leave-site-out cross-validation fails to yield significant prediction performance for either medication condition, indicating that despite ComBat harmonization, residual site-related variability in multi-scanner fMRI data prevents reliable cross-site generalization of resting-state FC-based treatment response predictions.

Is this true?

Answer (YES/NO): NO